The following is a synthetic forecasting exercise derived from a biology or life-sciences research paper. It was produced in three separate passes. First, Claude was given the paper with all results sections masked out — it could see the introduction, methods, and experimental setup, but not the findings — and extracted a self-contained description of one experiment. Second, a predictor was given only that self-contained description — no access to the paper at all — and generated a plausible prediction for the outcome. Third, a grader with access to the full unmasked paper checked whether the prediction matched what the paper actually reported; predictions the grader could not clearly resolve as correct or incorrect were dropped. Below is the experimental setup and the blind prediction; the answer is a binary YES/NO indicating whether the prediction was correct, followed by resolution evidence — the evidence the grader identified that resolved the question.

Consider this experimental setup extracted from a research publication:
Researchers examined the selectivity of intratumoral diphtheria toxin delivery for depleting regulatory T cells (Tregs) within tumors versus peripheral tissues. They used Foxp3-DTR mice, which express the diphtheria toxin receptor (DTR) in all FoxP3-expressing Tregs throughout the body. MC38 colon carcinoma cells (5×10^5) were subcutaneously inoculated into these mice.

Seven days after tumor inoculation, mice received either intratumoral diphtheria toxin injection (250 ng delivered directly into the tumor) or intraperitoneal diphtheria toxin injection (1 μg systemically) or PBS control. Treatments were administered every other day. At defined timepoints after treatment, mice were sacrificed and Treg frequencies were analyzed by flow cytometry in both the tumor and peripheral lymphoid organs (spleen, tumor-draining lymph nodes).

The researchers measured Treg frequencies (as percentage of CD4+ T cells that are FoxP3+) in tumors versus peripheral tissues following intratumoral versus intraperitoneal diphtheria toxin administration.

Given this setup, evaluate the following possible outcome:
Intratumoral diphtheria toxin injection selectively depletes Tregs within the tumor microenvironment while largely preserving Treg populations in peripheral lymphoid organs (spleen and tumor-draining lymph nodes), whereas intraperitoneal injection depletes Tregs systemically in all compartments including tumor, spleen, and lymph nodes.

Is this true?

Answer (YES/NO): YES